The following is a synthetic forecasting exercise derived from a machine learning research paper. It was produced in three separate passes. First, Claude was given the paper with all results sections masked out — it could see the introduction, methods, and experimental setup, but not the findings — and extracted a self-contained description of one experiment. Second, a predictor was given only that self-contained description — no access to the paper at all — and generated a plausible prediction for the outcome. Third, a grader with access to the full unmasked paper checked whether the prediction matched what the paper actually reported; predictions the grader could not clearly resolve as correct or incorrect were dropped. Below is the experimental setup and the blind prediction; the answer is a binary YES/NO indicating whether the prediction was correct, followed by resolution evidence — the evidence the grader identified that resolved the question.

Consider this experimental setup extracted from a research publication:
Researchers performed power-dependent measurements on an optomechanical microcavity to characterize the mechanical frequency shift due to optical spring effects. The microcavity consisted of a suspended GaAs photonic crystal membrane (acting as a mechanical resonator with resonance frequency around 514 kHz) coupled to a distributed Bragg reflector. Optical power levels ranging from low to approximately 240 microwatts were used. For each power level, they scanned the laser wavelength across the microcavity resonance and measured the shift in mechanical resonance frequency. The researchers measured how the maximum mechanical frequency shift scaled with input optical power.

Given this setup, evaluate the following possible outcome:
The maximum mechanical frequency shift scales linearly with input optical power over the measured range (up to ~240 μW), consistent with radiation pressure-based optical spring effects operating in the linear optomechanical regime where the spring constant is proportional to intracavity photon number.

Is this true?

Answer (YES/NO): YES